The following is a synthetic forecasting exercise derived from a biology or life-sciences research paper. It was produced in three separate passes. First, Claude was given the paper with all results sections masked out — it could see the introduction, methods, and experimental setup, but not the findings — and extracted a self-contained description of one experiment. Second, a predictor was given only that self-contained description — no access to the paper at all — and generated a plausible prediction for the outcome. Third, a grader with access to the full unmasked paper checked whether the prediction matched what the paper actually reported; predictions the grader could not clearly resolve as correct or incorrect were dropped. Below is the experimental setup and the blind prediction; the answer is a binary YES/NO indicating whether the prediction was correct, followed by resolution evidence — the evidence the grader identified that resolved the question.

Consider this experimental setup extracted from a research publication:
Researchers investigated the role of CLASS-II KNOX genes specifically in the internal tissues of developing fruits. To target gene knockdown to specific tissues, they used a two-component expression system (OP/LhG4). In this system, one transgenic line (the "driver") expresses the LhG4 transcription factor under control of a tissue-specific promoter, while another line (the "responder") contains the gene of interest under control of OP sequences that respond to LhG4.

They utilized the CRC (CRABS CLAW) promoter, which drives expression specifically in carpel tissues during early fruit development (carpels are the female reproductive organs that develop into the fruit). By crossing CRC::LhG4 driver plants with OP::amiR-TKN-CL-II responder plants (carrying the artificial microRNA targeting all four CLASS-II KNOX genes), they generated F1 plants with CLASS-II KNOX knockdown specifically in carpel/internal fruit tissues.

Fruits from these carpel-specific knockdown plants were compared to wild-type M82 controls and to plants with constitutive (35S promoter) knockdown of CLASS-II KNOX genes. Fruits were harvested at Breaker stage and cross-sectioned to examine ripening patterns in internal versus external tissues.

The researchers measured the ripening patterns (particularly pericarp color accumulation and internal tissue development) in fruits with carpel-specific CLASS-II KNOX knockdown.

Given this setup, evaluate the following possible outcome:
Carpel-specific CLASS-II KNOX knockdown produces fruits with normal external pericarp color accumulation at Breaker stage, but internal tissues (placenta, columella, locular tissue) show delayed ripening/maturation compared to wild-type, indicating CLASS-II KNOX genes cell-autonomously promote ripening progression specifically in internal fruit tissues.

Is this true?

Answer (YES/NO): NO